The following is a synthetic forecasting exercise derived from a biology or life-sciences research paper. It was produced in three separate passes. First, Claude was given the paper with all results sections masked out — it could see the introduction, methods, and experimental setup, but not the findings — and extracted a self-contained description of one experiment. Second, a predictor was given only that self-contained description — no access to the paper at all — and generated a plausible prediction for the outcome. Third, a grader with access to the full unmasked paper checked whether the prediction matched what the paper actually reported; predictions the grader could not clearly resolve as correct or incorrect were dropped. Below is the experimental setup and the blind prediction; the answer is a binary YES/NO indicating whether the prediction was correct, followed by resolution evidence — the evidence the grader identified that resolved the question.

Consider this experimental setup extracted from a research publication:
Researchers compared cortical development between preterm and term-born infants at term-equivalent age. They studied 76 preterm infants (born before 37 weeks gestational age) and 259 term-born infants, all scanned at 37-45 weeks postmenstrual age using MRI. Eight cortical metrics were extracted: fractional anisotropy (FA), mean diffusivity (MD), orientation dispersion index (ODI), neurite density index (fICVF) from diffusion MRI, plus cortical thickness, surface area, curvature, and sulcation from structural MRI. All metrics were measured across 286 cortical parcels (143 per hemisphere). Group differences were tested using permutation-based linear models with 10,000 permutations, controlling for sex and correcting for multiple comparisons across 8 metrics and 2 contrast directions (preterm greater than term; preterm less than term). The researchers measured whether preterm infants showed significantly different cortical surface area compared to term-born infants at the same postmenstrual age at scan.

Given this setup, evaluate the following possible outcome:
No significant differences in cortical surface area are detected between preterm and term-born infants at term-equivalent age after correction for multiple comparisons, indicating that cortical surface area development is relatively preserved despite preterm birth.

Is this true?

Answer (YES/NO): YES